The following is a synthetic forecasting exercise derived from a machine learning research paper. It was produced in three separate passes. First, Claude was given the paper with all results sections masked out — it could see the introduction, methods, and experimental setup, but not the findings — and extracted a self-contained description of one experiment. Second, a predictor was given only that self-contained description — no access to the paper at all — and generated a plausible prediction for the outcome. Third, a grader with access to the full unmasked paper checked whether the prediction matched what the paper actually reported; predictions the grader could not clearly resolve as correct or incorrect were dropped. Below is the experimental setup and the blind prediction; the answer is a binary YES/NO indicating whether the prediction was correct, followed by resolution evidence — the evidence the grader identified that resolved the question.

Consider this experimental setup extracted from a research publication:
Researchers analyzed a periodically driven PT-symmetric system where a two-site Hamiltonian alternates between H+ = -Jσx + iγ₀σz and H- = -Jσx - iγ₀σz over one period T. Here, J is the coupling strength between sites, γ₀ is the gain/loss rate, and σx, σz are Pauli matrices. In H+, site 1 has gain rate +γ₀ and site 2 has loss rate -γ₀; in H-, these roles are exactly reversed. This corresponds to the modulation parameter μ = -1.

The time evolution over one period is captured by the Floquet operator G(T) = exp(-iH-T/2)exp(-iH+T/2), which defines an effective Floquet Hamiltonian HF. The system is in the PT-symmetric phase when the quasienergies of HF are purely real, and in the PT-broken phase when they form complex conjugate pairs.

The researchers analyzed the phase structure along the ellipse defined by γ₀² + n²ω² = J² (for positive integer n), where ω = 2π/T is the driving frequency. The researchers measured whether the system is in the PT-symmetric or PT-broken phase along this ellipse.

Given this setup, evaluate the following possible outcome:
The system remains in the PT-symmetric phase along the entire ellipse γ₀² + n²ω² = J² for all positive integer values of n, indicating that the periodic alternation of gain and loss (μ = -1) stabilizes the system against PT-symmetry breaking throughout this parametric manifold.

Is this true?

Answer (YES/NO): YES